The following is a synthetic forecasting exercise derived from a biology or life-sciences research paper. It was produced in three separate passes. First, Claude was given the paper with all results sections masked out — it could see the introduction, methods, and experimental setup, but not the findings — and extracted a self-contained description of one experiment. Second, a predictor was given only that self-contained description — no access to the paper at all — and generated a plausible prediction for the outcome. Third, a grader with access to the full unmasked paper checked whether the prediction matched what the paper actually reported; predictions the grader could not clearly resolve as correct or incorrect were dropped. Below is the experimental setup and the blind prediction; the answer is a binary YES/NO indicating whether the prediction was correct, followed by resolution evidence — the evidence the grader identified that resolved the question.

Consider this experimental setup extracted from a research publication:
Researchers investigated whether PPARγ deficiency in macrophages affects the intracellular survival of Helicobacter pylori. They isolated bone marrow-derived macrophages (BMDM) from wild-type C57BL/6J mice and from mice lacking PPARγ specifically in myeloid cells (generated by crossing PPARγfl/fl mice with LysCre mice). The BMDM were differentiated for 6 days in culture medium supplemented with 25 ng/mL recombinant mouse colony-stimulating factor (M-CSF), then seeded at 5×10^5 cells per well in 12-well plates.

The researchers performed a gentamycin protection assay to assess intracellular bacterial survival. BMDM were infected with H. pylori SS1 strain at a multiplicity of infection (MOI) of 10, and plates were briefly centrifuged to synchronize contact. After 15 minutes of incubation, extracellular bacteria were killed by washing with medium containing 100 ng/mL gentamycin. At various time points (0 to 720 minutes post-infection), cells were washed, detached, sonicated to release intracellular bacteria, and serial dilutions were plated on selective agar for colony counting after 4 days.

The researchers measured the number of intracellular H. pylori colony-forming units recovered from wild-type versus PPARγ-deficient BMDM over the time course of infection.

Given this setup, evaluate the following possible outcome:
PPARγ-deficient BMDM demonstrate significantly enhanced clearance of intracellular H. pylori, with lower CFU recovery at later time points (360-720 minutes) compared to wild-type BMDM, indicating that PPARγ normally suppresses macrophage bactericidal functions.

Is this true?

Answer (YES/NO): NO